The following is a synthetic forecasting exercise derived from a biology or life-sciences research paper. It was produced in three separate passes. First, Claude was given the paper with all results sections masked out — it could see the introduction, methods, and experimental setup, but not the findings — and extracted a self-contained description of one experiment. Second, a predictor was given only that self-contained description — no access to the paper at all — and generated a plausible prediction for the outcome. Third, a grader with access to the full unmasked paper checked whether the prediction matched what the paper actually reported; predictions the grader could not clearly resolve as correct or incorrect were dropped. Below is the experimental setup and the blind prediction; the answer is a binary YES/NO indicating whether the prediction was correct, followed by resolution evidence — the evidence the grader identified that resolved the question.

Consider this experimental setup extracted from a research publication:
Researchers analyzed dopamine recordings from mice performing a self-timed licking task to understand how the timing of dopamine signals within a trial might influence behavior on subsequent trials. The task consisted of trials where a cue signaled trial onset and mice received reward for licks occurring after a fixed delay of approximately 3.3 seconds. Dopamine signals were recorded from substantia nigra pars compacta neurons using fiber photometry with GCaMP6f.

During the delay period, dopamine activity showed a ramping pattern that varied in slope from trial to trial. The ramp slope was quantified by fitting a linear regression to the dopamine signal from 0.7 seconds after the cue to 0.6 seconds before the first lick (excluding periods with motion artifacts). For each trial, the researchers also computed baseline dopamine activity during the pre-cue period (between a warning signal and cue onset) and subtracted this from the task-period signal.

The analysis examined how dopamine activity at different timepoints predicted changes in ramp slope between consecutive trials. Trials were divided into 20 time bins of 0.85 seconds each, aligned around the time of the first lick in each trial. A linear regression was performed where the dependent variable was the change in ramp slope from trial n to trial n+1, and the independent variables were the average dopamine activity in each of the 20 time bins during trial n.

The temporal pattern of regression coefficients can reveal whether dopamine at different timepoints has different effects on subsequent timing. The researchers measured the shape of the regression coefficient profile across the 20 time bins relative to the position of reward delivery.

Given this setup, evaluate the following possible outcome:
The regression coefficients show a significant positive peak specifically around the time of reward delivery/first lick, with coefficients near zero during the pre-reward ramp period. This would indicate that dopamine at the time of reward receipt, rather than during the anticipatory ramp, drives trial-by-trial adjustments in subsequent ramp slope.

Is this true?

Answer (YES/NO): NO